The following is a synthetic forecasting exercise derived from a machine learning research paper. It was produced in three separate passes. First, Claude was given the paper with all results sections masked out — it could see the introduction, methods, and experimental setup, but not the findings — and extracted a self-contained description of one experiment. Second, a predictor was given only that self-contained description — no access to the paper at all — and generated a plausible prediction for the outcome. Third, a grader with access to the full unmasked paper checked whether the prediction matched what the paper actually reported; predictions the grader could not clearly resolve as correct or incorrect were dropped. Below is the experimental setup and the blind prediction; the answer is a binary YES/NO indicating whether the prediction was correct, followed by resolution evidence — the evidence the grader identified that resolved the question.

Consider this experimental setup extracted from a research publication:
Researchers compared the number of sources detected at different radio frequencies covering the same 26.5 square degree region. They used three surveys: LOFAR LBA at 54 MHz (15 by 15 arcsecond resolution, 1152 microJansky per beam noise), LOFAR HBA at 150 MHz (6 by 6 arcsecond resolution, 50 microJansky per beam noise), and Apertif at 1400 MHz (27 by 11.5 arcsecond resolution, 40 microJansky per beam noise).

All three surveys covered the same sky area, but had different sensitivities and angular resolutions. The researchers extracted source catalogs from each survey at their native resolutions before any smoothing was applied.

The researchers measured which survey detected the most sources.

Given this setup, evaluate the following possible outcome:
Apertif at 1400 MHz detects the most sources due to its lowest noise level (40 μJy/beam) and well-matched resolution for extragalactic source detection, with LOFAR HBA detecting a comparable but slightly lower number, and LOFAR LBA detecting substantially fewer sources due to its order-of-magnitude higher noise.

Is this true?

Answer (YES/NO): NO